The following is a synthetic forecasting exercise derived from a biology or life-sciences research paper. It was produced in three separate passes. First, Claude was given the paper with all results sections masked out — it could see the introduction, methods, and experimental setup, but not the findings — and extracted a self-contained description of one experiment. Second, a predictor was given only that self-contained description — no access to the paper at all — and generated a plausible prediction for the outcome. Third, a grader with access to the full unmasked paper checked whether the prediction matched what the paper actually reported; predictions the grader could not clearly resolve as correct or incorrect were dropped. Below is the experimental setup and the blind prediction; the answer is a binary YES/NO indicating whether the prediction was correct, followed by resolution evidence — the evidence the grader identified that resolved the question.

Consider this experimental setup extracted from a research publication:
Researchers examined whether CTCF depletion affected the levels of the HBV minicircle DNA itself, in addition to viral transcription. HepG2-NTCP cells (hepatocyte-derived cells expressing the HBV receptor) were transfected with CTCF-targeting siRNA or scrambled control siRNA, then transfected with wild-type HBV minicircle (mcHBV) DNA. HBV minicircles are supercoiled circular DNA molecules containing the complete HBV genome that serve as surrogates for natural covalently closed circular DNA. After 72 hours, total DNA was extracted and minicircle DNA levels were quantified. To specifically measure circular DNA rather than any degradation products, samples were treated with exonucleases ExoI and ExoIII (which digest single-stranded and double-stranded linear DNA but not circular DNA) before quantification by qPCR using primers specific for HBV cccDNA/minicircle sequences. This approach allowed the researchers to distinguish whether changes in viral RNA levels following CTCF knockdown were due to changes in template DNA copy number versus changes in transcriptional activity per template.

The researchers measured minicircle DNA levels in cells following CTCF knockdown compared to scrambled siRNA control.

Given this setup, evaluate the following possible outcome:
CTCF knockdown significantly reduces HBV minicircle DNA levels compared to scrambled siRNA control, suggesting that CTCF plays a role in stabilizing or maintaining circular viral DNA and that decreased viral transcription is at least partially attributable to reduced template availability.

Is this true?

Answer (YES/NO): NO